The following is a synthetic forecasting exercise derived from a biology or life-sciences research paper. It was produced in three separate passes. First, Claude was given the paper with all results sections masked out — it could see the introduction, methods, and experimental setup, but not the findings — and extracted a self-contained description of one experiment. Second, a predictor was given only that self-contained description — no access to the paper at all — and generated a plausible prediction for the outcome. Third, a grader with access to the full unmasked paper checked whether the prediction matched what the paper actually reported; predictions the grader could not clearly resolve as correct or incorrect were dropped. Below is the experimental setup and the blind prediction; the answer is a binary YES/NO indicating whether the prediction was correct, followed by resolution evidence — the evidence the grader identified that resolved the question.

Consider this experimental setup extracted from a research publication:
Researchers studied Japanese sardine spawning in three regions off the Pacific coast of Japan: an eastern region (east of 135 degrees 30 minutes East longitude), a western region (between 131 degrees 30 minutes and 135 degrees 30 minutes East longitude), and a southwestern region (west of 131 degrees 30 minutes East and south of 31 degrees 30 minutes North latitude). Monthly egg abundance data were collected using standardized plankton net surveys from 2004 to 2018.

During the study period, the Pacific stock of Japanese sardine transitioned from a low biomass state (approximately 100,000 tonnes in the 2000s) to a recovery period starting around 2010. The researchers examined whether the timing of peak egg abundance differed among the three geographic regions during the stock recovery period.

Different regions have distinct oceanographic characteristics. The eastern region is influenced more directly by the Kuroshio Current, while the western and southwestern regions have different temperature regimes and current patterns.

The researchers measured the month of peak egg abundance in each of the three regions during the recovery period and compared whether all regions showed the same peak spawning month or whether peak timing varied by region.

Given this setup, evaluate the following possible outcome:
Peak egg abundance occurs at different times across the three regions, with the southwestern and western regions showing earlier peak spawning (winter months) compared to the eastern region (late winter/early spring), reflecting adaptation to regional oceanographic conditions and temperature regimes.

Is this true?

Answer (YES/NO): NO